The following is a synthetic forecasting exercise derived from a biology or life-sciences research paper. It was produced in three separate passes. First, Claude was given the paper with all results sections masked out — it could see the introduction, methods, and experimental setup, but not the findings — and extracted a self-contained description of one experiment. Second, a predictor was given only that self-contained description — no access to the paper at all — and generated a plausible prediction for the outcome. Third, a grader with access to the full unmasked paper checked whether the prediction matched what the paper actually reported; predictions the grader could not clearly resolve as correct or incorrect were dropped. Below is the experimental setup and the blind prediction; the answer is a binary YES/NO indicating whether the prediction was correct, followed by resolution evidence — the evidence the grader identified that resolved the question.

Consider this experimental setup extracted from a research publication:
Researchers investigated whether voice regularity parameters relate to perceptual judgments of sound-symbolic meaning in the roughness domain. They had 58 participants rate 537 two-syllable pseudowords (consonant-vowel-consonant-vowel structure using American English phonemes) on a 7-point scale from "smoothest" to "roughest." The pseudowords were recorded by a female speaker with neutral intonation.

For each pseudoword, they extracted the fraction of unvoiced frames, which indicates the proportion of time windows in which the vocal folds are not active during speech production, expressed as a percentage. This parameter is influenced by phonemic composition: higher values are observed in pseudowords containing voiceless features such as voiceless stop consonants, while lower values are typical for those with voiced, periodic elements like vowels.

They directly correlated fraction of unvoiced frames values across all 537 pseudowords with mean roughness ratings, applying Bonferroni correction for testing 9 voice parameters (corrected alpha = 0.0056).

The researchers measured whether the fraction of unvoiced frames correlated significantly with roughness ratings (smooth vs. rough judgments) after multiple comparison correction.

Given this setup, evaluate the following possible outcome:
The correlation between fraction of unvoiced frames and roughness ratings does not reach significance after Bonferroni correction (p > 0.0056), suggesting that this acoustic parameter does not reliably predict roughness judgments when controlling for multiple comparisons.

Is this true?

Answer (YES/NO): NO